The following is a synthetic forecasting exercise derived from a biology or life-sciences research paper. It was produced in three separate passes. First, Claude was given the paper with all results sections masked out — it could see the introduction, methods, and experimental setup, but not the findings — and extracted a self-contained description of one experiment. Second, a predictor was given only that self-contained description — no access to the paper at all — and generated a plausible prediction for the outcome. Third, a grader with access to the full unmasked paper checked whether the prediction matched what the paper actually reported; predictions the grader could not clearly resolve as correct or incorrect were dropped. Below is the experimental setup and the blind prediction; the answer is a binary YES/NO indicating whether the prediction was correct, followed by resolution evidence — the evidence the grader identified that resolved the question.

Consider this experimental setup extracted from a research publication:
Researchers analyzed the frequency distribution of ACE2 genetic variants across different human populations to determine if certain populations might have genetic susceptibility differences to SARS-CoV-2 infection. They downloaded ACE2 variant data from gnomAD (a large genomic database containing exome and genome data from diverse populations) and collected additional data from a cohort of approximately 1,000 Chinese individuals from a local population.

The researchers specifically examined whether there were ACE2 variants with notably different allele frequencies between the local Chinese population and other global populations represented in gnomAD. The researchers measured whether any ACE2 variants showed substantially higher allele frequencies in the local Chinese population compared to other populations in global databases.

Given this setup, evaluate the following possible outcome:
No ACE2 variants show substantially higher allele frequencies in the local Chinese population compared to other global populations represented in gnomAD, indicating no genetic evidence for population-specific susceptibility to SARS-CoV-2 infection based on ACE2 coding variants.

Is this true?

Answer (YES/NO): NO